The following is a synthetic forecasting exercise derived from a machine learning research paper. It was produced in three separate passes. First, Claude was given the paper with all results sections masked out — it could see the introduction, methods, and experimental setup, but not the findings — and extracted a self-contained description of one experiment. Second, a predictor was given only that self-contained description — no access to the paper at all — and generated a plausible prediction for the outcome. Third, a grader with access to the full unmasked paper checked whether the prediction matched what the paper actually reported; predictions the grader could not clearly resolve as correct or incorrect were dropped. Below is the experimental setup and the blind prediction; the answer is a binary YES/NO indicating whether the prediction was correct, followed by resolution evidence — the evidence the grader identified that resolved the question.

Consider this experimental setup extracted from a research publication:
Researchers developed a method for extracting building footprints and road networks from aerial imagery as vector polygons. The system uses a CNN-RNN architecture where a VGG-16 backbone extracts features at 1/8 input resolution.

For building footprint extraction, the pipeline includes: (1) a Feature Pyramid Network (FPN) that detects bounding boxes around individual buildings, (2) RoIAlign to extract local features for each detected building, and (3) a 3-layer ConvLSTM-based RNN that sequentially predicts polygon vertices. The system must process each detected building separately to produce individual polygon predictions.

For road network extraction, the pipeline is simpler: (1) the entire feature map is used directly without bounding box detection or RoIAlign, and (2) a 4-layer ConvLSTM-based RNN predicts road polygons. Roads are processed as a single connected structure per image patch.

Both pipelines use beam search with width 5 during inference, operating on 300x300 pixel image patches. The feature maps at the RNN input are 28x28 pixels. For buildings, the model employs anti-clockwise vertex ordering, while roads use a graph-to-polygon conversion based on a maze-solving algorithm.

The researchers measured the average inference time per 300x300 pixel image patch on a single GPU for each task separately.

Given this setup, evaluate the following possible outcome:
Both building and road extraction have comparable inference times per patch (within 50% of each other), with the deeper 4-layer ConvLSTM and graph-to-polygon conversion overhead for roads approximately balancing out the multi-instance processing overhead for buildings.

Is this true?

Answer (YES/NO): YES